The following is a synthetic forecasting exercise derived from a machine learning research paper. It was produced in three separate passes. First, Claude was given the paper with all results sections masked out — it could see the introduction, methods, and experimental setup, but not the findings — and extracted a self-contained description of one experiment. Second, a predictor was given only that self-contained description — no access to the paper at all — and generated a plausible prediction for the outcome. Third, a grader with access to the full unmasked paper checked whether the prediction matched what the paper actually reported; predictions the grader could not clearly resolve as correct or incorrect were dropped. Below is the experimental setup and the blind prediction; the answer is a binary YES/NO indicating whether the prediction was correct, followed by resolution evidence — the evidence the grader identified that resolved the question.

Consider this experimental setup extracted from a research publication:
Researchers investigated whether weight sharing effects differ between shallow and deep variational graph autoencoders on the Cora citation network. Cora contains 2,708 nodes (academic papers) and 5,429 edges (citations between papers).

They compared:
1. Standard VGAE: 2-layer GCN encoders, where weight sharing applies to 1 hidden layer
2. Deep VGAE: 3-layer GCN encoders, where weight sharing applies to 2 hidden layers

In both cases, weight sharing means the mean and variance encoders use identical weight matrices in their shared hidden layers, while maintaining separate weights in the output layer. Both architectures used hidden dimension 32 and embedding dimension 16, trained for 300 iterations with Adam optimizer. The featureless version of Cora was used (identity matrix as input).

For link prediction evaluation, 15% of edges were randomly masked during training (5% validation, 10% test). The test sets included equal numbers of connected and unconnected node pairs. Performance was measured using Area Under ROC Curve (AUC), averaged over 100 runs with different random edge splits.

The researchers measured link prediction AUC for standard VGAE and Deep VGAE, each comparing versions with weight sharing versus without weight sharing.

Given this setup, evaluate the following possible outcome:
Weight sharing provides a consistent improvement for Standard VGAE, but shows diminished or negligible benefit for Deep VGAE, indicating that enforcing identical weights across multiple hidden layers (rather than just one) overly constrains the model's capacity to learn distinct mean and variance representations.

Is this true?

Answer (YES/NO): NO